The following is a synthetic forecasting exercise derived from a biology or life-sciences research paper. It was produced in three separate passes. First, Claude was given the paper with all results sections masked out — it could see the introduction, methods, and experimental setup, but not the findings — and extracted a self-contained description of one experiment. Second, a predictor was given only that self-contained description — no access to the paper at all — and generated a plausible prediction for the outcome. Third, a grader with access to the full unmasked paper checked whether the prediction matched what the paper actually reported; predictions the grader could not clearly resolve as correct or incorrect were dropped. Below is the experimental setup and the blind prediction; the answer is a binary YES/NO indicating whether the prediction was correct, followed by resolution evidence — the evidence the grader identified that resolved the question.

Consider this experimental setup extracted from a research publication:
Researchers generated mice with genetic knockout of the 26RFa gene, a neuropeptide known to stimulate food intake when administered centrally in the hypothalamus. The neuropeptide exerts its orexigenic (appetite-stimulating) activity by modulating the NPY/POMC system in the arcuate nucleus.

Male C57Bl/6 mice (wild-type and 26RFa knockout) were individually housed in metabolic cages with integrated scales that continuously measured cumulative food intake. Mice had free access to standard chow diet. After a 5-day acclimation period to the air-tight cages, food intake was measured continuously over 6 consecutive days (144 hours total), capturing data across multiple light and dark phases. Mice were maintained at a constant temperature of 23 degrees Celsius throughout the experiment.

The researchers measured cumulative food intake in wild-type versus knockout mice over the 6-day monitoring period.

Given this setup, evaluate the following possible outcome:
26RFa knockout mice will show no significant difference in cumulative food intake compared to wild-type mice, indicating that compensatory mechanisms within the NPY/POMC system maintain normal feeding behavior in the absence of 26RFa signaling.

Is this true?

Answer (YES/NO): YES